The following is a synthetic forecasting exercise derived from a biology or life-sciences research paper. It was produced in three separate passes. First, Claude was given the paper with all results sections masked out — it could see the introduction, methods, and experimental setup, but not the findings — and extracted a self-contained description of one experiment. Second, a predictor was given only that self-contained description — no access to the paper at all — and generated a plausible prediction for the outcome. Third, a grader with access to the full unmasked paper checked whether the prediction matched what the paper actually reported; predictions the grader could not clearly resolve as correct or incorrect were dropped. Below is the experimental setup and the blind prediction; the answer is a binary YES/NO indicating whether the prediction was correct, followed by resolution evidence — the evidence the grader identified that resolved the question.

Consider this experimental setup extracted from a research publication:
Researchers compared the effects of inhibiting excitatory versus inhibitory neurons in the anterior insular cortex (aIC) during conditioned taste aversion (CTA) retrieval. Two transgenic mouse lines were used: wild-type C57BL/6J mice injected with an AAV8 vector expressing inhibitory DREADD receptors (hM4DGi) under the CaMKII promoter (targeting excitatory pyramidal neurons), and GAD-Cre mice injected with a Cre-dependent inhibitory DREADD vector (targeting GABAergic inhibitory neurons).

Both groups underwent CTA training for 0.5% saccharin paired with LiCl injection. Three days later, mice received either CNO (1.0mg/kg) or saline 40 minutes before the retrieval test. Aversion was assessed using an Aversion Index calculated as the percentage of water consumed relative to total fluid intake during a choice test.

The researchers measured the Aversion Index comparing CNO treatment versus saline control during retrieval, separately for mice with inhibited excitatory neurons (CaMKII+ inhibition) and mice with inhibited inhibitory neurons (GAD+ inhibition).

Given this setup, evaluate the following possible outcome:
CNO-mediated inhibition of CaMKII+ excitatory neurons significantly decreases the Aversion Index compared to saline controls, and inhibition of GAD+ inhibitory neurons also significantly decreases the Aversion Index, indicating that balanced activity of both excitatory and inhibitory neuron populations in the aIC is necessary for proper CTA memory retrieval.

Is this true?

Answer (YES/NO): YES